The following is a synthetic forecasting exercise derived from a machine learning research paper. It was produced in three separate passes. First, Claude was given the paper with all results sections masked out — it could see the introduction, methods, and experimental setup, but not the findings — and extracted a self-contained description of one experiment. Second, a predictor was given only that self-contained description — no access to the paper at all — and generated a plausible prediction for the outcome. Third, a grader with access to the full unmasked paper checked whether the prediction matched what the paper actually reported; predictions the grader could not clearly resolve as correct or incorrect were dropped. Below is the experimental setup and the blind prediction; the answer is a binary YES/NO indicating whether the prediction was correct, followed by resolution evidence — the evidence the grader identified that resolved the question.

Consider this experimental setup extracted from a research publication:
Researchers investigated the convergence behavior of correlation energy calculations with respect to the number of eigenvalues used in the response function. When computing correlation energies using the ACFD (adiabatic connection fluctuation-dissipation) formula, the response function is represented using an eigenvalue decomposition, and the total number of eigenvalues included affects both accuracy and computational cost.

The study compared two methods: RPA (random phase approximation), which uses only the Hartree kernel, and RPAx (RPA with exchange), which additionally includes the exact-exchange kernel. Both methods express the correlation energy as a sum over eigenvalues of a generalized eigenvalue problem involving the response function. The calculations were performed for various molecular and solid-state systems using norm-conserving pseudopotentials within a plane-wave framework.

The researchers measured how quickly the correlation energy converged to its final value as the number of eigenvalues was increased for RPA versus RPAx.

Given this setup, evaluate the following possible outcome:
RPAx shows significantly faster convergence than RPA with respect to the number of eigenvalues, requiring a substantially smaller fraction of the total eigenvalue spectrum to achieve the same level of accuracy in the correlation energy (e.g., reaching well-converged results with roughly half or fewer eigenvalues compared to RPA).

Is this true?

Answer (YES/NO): YES